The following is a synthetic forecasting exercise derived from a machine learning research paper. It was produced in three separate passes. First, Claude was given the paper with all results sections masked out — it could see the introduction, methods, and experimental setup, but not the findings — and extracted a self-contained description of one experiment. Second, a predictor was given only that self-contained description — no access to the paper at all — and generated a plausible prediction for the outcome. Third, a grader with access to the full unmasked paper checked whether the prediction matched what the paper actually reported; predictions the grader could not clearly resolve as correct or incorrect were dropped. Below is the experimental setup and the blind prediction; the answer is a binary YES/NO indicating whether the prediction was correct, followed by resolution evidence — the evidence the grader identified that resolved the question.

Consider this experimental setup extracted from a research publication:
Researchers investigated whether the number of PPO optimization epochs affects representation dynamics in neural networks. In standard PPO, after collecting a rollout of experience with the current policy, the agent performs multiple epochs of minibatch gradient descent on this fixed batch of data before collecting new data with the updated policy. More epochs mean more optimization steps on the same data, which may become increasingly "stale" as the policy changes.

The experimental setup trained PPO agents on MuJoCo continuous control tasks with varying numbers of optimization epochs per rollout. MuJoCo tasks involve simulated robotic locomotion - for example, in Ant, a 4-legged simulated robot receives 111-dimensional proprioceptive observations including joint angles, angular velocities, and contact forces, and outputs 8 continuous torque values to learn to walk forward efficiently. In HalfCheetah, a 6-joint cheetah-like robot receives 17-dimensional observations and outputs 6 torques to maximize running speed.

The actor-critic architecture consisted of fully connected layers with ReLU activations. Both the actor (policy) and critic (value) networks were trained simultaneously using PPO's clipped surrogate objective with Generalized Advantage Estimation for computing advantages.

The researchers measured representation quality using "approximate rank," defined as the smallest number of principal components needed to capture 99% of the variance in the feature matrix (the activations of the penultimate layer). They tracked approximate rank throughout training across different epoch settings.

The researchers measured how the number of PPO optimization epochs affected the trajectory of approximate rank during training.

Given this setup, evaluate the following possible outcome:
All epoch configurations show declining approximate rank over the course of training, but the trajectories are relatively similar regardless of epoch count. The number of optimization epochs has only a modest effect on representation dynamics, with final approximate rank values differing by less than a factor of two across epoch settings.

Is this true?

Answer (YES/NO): NO